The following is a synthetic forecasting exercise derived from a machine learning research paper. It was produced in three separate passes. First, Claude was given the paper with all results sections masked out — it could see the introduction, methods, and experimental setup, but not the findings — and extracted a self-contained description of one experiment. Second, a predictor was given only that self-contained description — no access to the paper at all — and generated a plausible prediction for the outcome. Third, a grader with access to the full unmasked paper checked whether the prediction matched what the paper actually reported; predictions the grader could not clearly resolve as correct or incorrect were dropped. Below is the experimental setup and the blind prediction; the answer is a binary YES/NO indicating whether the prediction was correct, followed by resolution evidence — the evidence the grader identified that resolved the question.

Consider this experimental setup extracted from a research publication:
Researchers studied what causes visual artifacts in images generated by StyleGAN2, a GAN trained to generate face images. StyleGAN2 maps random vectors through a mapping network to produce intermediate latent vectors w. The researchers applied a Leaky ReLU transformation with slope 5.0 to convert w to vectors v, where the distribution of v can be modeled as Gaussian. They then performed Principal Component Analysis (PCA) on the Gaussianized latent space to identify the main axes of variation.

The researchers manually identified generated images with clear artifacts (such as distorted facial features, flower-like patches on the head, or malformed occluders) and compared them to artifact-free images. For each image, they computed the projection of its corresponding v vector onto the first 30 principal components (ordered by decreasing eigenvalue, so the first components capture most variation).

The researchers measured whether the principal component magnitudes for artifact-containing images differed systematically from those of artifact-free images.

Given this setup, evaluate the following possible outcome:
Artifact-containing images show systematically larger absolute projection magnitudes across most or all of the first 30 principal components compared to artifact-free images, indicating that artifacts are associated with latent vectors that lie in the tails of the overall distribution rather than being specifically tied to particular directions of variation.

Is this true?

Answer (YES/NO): NO